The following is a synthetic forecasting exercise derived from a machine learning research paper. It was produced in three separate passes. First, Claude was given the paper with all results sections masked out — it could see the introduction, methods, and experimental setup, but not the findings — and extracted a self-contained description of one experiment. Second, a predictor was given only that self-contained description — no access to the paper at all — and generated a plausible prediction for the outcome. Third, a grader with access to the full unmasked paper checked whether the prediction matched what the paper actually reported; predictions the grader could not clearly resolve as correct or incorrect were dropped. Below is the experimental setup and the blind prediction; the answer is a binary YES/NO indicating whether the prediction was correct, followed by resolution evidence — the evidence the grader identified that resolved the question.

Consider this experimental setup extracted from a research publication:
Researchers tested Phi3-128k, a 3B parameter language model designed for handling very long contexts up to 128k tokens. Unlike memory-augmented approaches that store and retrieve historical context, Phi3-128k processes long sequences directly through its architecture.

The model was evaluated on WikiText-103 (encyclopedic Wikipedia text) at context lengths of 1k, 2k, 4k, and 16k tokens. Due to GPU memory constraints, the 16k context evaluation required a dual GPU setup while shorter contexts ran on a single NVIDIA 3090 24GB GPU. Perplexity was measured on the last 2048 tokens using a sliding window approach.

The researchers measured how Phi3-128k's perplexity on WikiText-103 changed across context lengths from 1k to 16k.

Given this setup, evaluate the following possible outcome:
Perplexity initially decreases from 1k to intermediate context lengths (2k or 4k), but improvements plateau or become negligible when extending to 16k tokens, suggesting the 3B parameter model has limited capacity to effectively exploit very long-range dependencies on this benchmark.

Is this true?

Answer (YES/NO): NO